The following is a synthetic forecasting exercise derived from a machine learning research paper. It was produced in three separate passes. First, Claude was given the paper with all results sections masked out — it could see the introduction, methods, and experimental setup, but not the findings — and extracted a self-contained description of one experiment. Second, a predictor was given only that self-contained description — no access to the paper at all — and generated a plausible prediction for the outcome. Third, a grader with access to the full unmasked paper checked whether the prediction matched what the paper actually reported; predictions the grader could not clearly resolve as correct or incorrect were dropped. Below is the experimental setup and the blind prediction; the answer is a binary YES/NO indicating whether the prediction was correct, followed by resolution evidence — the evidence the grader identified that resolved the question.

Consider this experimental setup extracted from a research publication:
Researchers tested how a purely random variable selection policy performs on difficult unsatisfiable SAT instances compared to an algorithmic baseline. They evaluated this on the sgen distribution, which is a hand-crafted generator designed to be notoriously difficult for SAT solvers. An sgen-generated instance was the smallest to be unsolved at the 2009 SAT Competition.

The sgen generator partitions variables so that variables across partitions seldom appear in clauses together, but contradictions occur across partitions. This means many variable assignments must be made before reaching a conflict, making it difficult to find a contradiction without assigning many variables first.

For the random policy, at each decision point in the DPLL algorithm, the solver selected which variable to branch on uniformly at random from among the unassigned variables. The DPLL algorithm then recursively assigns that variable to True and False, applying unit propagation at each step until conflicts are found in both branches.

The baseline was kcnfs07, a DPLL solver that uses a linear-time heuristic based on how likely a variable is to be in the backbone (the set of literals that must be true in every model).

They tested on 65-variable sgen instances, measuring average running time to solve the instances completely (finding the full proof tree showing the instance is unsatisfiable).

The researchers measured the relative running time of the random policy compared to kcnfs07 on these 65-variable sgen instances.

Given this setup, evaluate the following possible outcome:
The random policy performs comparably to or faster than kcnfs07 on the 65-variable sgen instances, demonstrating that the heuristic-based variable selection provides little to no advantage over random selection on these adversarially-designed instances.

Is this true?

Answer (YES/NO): NO